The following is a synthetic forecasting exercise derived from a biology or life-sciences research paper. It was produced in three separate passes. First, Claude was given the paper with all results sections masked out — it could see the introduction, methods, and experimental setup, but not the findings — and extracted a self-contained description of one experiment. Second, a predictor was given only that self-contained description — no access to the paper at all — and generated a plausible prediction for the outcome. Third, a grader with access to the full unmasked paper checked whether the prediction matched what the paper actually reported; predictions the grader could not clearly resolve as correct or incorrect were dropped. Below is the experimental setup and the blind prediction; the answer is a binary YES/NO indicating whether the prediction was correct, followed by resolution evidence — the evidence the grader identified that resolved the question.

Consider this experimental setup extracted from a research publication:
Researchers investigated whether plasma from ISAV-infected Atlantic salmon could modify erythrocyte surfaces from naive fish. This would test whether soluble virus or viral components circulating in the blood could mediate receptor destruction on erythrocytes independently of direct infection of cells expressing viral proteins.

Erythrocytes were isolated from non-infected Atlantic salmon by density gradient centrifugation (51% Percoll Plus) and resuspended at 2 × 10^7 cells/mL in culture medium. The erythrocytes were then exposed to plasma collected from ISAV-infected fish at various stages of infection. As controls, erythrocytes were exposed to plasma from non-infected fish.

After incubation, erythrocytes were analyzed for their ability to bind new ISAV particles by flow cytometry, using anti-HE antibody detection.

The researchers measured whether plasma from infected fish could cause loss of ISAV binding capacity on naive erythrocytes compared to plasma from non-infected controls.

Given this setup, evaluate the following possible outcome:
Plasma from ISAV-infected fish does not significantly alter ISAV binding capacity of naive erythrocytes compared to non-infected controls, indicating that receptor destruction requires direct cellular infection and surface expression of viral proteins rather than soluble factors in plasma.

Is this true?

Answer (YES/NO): NO